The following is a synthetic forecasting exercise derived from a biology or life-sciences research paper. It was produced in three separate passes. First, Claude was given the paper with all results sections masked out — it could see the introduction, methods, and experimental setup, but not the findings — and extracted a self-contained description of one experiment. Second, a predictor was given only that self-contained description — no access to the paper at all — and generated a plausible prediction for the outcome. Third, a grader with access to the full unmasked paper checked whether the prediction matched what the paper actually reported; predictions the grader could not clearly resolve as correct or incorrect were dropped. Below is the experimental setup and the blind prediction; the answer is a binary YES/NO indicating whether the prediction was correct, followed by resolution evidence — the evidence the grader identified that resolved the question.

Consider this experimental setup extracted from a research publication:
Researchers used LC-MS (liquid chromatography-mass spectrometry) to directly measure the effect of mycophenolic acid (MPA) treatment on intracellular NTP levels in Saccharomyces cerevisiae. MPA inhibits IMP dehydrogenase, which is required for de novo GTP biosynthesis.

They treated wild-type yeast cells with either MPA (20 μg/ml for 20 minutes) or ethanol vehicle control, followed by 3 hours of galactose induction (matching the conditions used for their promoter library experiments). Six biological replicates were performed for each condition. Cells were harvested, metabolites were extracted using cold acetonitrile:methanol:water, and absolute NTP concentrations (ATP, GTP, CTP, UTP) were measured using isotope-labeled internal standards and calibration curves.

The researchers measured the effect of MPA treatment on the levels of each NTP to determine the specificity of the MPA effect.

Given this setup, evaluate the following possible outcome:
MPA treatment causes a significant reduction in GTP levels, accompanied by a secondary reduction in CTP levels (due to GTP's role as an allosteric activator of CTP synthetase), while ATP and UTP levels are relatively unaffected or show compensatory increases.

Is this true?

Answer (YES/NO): NO